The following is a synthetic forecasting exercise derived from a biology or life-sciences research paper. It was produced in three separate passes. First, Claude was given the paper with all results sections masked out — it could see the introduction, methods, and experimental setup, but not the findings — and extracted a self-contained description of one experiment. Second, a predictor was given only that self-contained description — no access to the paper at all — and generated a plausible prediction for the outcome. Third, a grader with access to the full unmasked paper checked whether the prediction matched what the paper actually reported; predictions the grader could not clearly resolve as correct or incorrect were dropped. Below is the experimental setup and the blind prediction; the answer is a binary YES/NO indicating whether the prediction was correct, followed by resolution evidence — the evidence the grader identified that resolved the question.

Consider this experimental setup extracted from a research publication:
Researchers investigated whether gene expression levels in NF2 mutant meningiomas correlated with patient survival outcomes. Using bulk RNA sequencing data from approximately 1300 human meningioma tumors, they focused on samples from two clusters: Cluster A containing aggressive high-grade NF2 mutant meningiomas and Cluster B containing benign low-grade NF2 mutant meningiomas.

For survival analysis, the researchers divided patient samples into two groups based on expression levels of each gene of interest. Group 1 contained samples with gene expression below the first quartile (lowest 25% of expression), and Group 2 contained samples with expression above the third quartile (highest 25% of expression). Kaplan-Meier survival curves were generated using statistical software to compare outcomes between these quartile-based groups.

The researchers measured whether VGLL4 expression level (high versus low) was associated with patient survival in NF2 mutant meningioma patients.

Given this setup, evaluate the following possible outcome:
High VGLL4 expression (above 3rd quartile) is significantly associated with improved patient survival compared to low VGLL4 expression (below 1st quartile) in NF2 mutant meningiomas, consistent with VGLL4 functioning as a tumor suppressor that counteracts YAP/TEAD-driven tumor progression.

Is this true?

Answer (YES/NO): NO